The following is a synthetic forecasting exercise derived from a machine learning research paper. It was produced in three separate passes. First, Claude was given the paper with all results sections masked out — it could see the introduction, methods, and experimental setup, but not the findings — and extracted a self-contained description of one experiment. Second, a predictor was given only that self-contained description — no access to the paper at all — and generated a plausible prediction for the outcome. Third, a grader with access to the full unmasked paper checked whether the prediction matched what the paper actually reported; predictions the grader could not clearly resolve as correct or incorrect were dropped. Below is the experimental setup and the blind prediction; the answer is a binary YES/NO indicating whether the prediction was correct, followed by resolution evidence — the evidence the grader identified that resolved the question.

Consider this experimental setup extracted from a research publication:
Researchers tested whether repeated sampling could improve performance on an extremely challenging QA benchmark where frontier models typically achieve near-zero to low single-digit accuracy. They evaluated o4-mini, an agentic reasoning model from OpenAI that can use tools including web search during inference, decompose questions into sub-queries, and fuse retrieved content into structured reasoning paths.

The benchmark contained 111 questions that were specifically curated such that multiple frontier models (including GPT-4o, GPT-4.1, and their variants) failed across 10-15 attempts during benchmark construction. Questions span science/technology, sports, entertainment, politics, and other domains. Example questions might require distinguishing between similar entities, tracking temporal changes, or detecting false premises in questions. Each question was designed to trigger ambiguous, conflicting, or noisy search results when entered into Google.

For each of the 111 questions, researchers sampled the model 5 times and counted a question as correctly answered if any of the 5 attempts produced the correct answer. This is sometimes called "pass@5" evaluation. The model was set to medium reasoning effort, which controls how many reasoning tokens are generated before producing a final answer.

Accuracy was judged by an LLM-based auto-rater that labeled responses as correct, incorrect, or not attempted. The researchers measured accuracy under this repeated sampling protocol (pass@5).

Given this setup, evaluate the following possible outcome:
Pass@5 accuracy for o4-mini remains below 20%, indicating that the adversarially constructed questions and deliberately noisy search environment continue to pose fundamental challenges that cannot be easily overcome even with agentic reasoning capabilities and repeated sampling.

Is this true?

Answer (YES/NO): YES